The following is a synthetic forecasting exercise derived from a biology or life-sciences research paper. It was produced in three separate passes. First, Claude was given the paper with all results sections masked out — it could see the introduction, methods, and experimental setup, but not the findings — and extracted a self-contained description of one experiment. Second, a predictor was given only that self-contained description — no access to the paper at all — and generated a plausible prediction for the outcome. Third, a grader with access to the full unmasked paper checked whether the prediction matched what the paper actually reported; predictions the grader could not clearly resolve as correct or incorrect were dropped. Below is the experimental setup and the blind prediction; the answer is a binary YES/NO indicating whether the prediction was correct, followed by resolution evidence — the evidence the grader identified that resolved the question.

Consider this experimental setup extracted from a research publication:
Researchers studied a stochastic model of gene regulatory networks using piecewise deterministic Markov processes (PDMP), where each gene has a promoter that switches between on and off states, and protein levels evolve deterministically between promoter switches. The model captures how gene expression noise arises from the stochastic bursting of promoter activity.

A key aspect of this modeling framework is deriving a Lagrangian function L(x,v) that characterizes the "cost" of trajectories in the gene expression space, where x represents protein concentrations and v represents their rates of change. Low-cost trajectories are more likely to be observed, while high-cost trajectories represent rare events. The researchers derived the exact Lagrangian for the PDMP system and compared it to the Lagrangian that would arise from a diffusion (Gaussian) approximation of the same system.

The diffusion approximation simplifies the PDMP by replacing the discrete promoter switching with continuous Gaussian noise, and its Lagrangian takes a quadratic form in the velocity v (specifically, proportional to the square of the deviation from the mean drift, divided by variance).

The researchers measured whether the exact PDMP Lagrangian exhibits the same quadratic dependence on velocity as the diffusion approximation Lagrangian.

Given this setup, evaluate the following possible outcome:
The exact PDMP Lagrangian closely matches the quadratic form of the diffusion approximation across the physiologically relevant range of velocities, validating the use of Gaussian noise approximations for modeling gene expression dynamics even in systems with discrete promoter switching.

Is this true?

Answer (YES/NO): NO